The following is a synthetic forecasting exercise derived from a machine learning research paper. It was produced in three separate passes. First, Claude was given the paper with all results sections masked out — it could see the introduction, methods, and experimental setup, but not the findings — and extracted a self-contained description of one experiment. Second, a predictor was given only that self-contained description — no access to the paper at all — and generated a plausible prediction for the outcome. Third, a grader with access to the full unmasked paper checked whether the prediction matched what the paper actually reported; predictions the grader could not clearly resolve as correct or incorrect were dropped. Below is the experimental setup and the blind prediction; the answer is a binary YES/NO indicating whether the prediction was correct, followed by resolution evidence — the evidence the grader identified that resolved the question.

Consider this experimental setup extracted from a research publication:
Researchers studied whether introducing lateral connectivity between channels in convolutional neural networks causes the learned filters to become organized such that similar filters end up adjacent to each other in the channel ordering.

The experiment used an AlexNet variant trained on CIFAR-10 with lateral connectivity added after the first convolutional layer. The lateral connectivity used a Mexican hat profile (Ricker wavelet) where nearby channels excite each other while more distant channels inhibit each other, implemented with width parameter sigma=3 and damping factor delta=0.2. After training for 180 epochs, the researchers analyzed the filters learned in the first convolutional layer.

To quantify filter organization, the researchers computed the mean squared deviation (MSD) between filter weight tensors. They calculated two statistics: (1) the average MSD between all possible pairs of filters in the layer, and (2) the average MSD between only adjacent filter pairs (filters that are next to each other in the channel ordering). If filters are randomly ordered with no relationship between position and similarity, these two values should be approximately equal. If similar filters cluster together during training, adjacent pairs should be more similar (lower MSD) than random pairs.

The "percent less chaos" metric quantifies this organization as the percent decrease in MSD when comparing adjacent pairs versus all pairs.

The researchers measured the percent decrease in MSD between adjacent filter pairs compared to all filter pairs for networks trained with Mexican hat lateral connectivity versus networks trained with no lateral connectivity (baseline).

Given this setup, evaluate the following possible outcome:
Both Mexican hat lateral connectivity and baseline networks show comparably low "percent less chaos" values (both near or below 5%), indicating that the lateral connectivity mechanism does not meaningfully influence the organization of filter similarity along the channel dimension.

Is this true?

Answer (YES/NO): NO